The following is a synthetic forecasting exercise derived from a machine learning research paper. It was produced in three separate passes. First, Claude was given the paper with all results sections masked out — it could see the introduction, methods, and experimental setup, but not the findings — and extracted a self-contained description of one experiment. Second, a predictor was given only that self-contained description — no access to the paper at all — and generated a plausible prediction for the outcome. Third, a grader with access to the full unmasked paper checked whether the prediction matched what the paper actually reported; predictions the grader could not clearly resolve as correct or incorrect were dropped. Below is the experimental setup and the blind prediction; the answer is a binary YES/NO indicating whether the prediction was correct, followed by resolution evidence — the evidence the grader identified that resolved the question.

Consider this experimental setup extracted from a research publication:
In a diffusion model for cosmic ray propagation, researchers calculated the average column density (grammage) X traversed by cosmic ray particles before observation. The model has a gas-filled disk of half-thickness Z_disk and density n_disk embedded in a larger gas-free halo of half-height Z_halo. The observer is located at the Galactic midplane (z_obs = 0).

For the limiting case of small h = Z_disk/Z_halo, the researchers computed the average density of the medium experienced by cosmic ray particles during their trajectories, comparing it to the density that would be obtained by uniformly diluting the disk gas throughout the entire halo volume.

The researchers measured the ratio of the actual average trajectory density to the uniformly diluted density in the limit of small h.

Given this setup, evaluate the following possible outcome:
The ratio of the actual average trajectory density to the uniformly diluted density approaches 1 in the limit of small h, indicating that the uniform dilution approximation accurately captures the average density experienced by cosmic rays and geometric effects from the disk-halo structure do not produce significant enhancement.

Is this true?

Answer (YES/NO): NO